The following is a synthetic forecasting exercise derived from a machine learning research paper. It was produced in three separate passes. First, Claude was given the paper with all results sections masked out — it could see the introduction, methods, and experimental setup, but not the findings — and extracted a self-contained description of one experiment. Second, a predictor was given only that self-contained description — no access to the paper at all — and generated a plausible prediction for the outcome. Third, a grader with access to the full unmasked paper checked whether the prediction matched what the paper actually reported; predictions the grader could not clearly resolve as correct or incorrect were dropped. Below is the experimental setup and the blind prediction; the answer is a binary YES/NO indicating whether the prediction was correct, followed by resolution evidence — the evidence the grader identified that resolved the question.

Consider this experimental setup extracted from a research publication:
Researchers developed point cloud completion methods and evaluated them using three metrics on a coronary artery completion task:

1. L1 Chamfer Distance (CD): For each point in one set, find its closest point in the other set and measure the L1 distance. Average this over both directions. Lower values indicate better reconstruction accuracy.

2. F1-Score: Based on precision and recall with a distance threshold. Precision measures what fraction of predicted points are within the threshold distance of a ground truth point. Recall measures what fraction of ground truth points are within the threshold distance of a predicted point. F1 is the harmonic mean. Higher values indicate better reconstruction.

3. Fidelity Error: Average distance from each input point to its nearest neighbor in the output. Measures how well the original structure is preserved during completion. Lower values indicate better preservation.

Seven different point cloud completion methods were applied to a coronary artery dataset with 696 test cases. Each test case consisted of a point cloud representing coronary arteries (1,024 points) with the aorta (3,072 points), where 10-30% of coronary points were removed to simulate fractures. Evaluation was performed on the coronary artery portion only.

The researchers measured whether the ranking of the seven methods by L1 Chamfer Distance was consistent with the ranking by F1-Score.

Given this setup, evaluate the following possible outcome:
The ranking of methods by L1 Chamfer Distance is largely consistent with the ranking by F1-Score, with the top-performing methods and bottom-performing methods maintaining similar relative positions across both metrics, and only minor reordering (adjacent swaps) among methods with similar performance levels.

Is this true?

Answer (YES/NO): NO